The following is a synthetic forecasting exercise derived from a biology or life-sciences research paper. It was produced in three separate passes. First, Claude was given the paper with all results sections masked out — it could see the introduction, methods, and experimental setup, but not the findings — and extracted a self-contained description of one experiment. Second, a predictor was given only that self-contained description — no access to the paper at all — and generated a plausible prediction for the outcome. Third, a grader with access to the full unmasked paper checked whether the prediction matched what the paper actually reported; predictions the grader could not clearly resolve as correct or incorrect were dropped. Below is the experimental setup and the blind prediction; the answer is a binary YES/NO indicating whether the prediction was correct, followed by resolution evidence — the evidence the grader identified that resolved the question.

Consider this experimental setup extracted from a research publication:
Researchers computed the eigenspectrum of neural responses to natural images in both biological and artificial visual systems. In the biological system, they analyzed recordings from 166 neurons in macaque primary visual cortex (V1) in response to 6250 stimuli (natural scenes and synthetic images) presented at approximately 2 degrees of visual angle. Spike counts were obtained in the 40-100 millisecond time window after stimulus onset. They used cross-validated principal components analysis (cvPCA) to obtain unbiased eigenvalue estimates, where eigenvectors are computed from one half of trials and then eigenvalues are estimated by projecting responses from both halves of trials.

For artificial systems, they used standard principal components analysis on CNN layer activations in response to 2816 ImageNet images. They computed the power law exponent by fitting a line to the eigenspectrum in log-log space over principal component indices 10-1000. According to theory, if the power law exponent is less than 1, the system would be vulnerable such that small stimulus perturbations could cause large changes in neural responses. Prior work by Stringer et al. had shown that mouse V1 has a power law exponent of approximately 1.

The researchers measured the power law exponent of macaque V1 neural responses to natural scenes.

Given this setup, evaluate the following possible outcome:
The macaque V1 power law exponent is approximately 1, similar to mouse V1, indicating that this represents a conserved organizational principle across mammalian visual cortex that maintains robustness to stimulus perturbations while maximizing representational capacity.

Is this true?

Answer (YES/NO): YES